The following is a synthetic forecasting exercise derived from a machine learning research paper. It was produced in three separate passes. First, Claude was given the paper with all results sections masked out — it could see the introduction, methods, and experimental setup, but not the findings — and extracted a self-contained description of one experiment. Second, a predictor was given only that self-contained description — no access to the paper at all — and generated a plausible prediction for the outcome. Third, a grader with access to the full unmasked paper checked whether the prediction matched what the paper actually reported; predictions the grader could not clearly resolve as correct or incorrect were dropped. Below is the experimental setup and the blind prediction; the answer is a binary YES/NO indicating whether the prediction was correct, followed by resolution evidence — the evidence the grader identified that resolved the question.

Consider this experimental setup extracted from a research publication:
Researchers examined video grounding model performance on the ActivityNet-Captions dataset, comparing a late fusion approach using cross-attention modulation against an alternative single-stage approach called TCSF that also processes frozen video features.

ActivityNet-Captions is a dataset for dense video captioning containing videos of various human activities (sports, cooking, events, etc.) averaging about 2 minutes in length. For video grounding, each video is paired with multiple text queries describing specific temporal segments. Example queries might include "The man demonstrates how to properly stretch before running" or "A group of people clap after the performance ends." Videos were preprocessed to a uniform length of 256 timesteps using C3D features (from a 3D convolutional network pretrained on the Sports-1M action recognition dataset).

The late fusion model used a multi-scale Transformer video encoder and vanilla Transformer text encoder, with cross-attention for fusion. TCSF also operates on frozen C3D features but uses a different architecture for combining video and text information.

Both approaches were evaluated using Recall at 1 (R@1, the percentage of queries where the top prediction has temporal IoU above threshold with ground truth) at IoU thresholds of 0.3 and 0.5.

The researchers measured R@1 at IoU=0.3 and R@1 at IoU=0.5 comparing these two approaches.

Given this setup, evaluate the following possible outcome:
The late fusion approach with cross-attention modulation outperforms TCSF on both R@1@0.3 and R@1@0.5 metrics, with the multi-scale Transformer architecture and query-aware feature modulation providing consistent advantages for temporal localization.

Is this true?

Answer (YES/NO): NO